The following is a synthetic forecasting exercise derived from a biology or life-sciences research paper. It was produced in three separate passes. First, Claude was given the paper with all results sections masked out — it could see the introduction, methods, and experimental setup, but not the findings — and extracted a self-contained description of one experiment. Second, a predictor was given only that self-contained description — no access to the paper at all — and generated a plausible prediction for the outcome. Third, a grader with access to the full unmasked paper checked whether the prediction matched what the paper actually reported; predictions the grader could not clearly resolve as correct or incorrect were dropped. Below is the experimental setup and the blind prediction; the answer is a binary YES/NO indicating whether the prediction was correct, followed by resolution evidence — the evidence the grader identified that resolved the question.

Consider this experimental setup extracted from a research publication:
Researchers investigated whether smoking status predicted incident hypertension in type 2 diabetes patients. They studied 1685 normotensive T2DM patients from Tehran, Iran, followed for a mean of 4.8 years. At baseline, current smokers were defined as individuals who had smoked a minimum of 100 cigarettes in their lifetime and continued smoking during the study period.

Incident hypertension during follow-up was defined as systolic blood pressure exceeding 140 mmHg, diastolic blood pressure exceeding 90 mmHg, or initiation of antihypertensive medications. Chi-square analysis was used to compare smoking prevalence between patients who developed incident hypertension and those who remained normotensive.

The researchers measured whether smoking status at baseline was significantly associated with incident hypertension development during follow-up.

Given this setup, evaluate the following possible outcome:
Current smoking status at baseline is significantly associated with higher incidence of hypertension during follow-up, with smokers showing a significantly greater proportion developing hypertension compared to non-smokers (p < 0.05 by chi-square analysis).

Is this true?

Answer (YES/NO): NO